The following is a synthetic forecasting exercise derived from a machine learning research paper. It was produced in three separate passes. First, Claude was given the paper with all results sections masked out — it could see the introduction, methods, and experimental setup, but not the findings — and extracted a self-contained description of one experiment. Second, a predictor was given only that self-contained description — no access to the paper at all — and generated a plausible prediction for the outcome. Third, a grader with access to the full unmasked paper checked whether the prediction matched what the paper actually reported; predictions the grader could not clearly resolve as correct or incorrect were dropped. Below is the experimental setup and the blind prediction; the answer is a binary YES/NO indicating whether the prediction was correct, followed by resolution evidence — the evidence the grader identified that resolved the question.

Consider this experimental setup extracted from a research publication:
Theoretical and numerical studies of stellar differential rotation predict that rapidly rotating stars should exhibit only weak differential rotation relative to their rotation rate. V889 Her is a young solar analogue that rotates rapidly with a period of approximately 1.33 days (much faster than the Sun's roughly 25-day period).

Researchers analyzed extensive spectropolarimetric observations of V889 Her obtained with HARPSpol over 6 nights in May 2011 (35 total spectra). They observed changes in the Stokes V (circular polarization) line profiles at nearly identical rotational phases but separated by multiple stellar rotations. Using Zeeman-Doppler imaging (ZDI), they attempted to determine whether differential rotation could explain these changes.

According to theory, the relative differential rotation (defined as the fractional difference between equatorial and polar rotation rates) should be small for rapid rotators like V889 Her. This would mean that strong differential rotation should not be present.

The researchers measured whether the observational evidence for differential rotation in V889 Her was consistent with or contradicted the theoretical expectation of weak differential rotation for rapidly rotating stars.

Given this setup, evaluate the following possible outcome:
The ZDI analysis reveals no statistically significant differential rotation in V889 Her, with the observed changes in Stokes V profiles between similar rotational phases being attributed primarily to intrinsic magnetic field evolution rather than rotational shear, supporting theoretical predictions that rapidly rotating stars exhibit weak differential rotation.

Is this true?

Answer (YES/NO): NO